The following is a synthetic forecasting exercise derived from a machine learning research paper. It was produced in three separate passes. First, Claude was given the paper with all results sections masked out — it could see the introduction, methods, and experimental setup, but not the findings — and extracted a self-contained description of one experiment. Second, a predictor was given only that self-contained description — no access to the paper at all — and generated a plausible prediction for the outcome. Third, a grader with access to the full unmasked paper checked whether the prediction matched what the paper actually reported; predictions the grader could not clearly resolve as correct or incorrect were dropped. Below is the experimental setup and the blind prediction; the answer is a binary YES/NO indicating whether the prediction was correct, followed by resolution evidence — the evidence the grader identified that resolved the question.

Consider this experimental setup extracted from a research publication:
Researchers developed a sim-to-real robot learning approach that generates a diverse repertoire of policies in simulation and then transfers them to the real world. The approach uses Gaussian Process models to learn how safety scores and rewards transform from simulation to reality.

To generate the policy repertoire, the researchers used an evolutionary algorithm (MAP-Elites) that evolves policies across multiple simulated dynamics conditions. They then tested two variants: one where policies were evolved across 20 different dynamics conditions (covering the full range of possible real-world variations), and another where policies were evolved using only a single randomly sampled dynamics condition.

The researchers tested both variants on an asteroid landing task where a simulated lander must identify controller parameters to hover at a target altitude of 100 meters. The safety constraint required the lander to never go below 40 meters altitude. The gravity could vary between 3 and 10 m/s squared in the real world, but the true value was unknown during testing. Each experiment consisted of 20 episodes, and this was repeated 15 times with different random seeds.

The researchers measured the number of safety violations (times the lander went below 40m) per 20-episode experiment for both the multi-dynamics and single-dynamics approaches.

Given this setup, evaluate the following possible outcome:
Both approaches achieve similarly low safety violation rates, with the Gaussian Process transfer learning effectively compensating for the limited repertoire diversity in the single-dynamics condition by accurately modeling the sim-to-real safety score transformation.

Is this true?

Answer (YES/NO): NO